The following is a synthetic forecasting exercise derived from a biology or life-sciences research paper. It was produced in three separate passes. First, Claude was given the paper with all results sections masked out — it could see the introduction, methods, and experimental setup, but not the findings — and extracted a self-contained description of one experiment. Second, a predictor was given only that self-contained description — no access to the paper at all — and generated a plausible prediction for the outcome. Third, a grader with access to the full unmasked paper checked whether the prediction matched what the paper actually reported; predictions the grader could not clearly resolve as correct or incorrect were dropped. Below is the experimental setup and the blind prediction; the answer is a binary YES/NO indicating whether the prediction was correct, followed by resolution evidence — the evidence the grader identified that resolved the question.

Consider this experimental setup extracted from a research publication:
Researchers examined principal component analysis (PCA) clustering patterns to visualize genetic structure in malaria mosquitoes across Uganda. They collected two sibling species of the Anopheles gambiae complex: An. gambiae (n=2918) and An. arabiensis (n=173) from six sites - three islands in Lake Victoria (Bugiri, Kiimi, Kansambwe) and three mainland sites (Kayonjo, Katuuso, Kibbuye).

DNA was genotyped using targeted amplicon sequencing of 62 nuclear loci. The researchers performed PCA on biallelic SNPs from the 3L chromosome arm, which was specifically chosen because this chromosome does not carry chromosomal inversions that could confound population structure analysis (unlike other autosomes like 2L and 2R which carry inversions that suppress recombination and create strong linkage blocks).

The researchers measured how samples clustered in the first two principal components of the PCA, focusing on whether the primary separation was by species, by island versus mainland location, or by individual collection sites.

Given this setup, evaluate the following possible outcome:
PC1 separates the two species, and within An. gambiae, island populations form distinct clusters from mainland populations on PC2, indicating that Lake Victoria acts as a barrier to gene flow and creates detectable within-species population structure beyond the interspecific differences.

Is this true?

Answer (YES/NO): NO